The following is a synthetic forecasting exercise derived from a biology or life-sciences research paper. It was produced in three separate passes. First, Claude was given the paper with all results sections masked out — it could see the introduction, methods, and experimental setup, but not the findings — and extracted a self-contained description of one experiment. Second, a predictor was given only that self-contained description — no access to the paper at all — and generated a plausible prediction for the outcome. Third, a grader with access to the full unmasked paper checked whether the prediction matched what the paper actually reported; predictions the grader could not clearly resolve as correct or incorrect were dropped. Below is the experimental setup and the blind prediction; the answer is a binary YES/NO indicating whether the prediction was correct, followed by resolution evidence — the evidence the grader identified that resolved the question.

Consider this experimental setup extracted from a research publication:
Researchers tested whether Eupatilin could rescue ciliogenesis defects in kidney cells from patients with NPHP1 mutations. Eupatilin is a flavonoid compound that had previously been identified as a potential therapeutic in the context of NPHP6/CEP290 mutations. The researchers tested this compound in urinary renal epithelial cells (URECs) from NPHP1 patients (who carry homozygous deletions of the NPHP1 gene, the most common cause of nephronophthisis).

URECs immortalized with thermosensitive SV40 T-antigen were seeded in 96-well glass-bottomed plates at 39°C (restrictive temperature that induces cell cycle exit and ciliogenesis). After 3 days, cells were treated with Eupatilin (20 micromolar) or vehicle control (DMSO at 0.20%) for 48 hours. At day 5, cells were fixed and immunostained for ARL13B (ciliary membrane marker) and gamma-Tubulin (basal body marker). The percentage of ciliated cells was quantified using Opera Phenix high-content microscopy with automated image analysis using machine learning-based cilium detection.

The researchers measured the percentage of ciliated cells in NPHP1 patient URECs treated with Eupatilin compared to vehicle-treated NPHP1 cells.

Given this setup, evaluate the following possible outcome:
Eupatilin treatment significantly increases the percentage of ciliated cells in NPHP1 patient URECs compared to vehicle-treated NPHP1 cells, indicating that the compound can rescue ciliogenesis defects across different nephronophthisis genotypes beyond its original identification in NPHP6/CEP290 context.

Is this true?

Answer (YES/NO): YES